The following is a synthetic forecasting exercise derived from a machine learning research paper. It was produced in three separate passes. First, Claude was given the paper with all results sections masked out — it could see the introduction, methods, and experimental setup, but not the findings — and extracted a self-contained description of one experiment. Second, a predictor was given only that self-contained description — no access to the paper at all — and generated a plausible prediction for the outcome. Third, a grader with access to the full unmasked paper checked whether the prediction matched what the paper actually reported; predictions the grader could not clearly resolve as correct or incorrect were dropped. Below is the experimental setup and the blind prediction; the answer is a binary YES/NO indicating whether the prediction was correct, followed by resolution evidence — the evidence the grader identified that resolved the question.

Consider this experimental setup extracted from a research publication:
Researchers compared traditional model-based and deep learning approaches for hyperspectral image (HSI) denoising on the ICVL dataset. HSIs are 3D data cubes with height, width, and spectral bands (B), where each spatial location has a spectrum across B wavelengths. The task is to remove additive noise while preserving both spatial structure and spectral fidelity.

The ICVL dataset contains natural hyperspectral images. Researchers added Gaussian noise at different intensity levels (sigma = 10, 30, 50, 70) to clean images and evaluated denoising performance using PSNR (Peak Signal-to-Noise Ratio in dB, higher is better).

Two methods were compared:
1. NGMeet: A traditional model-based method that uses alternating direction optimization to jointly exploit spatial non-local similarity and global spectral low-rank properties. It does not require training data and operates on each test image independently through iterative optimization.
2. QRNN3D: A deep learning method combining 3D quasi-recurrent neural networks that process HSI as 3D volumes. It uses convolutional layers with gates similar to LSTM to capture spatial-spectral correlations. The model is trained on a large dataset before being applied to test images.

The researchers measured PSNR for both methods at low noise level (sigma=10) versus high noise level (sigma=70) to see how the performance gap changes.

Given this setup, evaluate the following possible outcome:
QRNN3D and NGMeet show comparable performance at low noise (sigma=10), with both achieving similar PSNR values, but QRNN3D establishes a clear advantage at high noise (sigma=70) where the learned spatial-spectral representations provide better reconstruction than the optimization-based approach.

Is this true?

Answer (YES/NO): NO